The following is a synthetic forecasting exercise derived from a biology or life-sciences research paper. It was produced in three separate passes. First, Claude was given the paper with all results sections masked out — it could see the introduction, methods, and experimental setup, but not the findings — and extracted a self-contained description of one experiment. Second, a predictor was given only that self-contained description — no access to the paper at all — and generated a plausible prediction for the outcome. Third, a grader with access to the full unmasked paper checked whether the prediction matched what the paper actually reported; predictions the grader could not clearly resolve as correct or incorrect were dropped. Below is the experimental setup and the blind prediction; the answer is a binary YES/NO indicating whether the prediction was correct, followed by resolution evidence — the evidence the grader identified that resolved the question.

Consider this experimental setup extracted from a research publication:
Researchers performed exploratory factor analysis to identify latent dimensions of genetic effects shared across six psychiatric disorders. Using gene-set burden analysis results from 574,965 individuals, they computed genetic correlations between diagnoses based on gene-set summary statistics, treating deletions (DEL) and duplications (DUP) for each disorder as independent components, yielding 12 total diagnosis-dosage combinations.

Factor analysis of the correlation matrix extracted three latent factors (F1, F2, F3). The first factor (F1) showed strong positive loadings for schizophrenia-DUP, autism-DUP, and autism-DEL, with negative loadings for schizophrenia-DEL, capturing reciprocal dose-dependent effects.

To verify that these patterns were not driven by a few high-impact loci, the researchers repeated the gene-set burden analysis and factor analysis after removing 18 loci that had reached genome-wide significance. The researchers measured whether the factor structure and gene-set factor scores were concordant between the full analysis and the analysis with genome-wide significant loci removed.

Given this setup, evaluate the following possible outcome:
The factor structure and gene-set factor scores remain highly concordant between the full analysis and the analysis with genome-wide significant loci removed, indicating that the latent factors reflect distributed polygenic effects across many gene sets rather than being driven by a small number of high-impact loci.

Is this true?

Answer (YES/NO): YES